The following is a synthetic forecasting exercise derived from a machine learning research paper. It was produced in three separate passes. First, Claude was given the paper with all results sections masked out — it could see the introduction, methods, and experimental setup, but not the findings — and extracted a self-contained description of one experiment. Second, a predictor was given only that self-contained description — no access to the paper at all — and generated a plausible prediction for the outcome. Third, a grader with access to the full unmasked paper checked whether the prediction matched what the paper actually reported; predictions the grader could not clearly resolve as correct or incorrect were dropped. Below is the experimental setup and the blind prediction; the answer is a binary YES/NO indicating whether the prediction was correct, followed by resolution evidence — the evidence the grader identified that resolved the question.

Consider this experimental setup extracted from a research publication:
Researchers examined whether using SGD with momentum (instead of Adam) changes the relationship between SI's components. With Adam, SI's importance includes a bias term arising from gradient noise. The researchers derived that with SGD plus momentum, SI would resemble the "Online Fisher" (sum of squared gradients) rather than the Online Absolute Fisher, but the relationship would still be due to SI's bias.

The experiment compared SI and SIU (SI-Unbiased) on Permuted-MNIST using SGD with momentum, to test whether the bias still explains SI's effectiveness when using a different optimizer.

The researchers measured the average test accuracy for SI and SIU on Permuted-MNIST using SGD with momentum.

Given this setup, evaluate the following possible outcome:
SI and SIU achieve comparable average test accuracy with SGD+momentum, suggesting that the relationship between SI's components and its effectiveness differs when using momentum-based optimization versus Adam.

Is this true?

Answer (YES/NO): NO